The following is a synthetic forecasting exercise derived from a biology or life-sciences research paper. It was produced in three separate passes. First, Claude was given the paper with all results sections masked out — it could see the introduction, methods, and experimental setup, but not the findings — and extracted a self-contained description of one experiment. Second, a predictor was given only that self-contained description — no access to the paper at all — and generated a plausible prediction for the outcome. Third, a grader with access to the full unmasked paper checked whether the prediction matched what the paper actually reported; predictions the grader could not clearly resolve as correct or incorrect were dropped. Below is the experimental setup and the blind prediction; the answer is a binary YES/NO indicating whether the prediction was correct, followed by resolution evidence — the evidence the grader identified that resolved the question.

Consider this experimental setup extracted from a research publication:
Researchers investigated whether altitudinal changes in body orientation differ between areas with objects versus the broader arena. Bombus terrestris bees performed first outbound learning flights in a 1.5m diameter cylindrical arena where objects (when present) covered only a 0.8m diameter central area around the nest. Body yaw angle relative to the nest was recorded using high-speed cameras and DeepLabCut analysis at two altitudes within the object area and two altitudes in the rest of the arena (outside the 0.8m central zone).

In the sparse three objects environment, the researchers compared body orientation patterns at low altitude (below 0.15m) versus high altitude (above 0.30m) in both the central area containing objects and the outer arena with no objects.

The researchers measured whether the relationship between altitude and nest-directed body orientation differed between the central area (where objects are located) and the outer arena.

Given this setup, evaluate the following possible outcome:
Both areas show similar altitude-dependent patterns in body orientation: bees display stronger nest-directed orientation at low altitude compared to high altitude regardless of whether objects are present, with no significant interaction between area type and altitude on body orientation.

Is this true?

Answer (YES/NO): NO